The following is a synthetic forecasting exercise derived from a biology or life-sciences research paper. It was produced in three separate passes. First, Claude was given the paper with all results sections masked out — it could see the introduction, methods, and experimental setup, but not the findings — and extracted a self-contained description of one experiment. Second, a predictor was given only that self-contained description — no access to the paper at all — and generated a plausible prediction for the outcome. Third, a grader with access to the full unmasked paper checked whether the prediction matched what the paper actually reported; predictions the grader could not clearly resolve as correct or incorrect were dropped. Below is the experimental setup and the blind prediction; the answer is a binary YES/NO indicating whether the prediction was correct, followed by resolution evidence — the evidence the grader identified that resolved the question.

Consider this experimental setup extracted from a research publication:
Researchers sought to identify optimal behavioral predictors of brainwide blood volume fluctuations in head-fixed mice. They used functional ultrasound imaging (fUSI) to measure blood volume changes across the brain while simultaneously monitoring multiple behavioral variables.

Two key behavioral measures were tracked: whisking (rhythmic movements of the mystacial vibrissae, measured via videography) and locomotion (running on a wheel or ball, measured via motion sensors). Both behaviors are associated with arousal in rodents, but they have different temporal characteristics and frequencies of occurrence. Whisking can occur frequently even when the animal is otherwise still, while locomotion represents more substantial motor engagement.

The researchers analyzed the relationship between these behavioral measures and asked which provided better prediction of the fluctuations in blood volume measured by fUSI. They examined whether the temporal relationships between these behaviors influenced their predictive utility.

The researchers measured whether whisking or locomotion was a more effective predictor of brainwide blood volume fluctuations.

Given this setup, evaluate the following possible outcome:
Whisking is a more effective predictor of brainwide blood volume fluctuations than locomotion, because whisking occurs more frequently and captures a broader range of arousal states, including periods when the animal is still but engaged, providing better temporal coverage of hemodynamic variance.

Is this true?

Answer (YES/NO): YES